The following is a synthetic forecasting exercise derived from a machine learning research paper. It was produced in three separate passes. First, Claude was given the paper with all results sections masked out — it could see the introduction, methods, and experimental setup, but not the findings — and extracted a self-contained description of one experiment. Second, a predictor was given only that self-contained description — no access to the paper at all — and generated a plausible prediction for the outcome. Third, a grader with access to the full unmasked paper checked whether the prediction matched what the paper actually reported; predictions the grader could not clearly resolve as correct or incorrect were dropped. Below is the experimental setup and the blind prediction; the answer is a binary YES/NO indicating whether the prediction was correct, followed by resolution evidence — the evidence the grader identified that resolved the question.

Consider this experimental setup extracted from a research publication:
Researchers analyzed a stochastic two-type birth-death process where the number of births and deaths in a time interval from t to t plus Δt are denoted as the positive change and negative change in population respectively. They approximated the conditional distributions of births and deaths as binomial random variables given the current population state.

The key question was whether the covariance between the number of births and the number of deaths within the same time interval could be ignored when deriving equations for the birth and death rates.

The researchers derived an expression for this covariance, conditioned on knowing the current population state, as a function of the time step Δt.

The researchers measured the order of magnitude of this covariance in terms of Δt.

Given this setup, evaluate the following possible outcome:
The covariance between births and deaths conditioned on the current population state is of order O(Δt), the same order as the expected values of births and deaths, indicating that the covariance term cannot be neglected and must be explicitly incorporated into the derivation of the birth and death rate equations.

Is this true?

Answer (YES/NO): NO